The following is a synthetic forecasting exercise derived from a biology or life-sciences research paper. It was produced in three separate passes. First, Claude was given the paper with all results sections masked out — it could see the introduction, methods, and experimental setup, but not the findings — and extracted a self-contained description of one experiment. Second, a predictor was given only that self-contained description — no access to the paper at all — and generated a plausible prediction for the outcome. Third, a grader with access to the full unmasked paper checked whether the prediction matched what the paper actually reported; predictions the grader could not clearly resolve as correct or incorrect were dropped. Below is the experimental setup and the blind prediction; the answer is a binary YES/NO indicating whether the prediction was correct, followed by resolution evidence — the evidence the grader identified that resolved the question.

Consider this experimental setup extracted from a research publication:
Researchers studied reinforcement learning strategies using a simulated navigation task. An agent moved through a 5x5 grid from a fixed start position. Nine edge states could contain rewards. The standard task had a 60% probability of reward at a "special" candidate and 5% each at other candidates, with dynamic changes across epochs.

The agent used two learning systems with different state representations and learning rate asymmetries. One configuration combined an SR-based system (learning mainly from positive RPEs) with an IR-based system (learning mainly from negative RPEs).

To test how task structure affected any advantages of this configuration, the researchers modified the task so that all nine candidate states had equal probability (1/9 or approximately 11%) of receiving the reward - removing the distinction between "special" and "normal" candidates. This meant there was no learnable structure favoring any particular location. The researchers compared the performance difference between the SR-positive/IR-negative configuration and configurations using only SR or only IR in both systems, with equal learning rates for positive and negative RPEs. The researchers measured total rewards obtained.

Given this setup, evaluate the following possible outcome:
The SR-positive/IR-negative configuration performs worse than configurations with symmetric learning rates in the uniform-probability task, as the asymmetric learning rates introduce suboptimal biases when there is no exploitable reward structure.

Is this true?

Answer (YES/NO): NO